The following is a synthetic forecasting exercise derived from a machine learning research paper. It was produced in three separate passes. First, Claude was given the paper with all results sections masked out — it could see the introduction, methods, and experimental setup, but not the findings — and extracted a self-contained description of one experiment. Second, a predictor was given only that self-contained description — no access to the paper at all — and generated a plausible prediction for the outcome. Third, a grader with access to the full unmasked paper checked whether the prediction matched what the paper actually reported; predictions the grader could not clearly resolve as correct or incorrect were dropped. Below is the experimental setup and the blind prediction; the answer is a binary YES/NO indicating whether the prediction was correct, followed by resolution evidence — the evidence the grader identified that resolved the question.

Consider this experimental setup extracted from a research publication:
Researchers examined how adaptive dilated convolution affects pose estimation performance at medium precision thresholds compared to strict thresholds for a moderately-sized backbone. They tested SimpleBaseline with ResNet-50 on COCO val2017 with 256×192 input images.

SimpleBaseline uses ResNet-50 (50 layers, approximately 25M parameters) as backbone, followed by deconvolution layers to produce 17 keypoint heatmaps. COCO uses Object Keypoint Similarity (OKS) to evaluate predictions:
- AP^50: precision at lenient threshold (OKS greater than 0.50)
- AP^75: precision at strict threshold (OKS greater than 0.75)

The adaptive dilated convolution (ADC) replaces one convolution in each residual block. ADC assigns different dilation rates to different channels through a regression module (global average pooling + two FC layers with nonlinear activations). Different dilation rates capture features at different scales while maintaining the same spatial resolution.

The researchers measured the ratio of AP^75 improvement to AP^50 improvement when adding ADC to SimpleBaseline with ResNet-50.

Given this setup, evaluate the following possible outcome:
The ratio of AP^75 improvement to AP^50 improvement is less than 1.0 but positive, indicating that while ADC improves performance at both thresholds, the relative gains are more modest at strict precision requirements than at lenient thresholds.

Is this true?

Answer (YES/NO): NO